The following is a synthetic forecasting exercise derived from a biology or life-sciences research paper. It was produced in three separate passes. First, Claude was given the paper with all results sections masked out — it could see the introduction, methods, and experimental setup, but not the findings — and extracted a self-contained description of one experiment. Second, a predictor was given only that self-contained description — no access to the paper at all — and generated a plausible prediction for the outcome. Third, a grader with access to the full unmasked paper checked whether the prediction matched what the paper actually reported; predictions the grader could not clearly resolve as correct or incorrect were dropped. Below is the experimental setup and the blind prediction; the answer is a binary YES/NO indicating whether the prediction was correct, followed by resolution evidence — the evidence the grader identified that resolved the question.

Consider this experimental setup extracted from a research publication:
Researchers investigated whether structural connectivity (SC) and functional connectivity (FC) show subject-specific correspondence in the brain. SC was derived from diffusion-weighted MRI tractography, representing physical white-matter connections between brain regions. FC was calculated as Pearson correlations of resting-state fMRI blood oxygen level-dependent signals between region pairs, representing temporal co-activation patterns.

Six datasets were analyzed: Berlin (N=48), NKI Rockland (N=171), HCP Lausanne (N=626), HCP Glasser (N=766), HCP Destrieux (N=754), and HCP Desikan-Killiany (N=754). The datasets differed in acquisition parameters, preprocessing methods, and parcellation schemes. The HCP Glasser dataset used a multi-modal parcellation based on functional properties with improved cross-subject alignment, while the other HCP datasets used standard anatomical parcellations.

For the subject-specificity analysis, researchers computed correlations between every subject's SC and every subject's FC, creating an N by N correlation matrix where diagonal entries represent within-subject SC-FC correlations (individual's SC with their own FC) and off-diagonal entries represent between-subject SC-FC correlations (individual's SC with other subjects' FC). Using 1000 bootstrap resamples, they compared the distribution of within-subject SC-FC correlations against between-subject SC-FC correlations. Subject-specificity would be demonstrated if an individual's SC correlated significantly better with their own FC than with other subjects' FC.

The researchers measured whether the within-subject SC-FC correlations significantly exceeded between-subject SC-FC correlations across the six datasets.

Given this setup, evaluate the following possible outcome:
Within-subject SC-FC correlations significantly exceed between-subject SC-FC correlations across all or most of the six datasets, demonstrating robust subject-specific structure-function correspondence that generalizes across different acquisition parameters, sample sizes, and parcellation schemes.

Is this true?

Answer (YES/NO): NO